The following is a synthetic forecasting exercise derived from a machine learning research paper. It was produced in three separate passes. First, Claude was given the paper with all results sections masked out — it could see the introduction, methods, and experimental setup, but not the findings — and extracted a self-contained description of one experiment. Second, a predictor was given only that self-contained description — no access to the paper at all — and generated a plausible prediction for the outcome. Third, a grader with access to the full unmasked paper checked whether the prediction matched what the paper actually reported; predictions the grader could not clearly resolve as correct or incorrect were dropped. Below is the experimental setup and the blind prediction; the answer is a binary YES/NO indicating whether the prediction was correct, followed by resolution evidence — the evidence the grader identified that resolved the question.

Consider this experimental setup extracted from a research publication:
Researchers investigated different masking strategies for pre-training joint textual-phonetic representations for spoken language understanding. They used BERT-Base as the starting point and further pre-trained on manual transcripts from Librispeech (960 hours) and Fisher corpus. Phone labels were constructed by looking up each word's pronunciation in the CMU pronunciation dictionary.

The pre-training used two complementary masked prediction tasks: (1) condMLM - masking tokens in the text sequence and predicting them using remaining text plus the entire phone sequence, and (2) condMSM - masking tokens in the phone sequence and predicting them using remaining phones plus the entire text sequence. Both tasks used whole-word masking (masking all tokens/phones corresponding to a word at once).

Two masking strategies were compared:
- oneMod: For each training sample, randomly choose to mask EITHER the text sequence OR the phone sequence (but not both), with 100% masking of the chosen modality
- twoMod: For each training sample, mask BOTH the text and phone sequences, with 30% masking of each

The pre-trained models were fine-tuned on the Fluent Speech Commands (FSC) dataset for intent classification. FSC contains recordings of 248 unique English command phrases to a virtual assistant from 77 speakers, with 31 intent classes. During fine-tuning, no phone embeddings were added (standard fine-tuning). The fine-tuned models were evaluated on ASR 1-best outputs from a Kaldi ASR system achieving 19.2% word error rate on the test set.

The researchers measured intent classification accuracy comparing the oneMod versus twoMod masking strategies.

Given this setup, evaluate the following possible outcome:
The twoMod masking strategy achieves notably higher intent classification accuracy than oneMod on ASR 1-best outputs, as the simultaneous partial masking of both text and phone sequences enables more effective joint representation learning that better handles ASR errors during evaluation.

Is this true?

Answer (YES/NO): NO